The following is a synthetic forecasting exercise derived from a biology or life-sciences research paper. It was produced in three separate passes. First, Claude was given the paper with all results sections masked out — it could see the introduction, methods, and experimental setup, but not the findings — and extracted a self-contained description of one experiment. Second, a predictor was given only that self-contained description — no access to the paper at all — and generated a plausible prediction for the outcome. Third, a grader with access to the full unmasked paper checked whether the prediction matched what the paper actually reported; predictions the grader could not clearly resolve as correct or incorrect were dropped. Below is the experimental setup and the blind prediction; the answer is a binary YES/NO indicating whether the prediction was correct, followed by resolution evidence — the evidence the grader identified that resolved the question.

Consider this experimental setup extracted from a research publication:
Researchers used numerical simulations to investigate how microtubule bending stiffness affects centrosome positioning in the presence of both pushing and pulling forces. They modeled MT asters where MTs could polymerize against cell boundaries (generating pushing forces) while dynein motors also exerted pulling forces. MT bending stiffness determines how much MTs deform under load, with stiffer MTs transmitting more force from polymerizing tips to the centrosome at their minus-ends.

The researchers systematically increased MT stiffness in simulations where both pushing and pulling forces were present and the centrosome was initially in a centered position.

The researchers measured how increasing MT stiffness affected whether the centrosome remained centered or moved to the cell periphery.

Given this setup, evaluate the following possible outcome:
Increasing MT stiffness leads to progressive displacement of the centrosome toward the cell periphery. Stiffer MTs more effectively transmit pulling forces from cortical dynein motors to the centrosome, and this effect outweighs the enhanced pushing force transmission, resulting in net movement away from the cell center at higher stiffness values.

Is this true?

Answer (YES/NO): NO